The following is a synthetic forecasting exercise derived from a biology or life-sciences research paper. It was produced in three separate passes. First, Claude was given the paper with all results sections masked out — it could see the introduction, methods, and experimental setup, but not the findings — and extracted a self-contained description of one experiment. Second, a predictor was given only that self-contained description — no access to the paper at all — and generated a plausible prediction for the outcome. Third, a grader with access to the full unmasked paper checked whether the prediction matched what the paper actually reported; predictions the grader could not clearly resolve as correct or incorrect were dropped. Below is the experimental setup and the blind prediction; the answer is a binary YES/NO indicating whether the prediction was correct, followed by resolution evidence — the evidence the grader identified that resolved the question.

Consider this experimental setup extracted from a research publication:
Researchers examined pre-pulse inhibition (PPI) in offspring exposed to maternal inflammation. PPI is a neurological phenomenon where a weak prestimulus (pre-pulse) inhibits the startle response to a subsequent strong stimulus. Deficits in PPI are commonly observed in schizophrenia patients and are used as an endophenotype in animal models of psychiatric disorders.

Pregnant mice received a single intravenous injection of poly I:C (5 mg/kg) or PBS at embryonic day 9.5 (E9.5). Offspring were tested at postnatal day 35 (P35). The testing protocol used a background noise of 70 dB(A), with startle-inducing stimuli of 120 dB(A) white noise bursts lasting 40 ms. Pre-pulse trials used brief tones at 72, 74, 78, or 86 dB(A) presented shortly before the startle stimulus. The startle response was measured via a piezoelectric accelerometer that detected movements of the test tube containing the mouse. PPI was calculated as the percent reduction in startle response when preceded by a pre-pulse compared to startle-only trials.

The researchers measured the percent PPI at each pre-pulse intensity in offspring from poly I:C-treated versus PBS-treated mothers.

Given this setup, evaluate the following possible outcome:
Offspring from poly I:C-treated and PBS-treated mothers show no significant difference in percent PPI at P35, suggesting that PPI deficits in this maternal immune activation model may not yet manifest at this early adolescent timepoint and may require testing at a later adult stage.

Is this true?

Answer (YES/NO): NO